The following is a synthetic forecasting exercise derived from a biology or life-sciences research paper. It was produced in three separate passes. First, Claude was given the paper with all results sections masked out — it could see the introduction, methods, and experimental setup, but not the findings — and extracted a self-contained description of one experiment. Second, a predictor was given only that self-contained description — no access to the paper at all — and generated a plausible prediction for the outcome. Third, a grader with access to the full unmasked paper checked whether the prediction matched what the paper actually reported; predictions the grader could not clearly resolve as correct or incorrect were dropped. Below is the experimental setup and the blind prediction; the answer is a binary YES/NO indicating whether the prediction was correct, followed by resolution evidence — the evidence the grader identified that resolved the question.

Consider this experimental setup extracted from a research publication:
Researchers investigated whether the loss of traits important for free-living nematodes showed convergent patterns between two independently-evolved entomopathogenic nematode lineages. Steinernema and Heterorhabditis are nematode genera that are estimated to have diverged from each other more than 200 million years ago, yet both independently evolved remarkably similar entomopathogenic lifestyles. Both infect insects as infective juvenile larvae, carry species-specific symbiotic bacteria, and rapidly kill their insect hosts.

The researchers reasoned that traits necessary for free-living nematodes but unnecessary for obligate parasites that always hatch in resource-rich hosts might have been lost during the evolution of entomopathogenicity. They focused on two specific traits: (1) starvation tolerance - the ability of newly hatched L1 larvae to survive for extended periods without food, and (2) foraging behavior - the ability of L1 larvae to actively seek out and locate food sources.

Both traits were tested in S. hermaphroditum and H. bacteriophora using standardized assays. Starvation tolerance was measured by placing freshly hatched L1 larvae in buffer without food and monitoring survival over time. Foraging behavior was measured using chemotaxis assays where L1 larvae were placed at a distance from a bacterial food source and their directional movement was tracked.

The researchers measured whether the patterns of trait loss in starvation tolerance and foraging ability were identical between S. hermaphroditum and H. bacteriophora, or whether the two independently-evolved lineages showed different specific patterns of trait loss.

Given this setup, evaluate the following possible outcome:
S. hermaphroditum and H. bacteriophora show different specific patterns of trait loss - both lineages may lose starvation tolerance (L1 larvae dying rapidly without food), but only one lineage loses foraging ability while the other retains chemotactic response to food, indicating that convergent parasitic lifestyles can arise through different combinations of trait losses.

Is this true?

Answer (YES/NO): NO